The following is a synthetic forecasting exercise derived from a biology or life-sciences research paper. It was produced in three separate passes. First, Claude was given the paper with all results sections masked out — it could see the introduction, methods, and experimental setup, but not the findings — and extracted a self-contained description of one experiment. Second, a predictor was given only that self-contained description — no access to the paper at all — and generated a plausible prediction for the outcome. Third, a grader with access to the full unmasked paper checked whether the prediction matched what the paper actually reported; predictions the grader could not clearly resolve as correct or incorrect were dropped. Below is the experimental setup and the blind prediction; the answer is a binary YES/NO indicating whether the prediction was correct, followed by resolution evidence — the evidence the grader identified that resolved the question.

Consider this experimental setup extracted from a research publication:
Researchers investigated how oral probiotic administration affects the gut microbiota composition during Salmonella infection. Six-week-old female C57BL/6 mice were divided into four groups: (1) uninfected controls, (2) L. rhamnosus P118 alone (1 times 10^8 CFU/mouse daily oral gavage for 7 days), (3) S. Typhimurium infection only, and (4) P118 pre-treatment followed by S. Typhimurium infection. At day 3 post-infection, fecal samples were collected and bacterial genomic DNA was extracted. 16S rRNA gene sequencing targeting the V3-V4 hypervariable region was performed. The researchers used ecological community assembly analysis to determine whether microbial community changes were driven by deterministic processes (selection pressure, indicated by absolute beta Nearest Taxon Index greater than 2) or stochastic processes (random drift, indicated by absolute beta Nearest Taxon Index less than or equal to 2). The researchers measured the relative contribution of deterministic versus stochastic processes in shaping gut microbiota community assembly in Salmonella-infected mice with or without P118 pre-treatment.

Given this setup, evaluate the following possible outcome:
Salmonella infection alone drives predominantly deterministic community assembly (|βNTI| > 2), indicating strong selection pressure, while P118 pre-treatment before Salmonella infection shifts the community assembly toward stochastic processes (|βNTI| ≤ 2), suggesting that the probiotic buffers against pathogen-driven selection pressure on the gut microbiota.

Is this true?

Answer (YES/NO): NO